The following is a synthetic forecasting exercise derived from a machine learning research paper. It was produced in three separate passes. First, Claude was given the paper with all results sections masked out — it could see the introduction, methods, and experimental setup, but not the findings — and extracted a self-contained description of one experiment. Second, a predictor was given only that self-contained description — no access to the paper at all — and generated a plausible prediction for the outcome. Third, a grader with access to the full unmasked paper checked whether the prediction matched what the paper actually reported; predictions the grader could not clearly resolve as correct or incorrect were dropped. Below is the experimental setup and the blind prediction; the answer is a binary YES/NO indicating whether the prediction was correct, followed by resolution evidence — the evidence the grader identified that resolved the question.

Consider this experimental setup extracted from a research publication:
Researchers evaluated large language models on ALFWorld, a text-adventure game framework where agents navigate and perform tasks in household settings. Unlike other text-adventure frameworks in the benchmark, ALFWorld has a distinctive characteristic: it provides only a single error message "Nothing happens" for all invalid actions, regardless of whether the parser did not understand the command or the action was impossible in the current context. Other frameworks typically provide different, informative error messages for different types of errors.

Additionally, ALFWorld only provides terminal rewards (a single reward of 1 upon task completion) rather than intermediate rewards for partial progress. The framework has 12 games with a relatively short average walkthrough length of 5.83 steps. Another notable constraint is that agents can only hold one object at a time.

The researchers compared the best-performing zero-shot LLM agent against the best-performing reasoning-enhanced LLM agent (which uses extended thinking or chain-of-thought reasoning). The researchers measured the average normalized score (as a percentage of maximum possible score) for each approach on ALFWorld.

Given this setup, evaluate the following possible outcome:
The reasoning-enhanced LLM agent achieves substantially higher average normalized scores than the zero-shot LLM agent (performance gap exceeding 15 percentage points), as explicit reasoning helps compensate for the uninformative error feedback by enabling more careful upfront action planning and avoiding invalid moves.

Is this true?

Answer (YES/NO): NO